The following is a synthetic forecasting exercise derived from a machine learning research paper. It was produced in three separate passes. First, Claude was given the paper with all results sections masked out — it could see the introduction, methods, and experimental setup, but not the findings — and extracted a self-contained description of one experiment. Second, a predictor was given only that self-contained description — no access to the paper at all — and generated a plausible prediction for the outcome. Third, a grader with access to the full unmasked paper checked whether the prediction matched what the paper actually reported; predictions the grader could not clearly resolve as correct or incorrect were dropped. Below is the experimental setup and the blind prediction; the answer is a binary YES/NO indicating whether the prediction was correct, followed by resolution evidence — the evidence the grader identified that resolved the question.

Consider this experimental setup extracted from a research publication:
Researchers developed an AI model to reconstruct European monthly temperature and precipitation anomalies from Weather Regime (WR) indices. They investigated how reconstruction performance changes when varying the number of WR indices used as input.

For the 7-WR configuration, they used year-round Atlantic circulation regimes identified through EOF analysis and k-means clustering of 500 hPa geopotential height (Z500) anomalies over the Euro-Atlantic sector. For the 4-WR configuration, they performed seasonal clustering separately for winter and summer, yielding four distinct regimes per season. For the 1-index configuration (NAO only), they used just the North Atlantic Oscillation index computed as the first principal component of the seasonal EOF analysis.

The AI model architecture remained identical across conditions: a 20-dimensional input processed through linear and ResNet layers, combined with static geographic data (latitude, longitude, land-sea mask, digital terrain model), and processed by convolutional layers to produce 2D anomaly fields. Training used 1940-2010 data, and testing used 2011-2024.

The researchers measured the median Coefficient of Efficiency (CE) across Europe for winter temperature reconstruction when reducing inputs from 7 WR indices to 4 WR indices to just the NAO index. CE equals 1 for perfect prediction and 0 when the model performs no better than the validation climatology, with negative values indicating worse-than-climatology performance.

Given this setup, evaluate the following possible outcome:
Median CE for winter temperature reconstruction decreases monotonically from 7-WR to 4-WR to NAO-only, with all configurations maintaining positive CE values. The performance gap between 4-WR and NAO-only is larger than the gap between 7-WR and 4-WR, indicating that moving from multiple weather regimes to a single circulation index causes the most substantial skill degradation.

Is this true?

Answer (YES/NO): NO